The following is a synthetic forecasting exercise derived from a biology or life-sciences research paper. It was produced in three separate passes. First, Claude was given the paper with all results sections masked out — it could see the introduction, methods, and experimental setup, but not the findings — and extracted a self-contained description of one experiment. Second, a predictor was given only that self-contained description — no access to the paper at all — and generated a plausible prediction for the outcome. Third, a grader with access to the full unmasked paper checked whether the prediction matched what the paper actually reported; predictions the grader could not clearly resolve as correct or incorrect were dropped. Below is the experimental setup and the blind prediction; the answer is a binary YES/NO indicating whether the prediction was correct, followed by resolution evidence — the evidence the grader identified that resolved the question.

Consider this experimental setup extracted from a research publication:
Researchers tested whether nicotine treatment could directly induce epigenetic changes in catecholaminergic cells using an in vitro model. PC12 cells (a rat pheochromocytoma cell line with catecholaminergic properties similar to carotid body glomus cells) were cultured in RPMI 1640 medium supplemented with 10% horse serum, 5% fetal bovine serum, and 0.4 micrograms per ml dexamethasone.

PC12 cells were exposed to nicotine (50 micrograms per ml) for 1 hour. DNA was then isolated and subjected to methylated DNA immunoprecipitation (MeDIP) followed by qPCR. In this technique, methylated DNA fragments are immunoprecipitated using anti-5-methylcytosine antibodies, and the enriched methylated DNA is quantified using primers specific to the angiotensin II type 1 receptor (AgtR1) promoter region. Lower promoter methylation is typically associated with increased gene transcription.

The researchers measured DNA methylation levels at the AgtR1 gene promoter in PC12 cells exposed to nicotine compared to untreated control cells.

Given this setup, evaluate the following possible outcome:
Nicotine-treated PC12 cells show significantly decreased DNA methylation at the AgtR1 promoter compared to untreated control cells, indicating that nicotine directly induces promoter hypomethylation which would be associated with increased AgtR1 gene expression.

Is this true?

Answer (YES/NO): NO